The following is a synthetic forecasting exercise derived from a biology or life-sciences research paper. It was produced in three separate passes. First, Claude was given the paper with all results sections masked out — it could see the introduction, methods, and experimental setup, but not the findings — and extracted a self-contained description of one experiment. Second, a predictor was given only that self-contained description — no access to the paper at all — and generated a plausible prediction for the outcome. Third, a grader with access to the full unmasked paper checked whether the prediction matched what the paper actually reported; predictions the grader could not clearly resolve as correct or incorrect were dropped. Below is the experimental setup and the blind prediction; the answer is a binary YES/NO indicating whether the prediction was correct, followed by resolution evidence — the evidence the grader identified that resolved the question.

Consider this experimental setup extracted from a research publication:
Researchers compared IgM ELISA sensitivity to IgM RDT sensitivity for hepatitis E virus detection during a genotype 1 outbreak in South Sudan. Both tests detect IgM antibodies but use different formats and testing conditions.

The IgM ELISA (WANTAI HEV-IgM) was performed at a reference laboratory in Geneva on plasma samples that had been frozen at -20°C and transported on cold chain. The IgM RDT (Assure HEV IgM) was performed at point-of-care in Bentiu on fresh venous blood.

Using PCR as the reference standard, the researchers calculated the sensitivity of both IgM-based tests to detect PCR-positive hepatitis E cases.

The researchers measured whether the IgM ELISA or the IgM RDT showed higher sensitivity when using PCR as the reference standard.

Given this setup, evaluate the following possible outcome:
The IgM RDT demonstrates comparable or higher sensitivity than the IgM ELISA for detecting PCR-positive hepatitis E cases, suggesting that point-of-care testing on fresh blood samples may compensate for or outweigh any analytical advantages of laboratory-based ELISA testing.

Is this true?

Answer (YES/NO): NO